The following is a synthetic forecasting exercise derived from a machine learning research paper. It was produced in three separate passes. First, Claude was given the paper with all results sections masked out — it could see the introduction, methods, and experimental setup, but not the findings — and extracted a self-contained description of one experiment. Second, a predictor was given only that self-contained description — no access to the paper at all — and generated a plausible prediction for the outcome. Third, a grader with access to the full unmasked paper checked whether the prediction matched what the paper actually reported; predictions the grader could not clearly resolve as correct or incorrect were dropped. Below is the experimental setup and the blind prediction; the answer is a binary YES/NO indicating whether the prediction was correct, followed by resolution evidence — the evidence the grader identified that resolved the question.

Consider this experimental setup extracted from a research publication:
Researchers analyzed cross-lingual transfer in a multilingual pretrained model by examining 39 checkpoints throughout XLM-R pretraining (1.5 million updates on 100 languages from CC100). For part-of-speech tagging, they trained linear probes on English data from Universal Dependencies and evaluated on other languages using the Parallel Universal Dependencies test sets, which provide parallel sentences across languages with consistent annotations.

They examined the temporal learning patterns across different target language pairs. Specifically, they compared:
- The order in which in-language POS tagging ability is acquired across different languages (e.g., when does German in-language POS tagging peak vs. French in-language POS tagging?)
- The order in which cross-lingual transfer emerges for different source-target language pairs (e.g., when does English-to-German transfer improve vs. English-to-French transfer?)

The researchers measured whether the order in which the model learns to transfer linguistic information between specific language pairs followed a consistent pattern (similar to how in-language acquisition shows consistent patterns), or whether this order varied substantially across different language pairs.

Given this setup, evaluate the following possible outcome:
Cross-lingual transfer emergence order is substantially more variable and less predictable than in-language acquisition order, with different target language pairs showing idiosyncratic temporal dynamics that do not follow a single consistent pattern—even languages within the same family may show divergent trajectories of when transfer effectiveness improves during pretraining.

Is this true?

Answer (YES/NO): YES